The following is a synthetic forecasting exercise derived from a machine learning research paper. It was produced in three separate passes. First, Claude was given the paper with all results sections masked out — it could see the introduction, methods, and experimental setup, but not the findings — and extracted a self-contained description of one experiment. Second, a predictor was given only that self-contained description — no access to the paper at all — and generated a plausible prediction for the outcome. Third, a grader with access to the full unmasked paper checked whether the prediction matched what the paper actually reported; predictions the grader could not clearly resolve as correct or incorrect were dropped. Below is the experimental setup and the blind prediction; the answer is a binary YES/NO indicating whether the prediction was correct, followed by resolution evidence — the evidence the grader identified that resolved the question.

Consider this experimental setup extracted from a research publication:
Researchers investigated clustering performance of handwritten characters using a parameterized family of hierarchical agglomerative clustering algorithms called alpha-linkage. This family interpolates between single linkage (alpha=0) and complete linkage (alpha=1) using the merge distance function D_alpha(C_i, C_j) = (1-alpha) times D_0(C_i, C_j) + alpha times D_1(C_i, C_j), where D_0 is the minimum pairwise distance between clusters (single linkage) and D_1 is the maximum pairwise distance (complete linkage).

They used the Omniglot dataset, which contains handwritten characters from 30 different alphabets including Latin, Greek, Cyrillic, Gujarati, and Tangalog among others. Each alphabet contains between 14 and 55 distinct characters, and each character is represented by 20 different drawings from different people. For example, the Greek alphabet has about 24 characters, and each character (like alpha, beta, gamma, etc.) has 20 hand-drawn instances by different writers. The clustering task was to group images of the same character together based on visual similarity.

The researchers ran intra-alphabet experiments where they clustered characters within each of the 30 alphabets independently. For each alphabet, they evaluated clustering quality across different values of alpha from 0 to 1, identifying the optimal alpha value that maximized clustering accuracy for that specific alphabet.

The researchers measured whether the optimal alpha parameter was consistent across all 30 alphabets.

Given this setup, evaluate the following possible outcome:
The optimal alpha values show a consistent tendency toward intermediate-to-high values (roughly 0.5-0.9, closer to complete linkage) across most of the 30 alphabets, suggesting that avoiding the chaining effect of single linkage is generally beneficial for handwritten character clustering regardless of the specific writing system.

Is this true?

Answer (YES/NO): NO